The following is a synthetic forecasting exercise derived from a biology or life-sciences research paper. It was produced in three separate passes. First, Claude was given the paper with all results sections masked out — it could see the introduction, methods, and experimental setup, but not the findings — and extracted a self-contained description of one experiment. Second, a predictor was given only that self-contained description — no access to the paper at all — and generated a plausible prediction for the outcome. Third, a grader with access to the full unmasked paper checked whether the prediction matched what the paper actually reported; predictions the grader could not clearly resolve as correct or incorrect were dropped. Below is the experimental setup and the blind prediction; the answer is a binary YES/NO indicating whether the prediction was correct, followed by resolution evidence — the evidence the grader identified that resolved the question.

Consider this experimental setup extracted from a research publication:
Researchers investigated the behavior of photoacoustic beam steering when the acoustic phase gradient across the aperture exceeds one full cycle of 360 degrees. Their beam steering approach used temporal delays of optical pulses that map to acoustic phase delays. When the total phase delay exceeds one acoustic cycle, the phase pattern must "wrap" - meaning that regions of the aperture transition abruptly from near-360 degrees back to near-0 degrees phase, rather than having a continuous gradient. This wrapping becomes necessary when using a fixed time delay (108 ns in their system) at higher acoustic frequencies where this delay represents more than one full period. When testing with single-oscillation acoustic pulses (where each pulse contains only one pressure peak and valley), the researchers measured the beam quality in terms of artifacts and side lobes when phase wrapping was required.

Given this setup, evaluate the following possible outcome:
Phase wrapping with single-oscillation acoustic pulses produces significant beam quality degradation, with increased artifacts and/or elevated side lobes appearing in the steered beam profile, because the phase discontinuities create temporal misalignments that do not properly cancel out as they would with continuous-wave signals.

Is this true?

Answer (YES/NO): YES